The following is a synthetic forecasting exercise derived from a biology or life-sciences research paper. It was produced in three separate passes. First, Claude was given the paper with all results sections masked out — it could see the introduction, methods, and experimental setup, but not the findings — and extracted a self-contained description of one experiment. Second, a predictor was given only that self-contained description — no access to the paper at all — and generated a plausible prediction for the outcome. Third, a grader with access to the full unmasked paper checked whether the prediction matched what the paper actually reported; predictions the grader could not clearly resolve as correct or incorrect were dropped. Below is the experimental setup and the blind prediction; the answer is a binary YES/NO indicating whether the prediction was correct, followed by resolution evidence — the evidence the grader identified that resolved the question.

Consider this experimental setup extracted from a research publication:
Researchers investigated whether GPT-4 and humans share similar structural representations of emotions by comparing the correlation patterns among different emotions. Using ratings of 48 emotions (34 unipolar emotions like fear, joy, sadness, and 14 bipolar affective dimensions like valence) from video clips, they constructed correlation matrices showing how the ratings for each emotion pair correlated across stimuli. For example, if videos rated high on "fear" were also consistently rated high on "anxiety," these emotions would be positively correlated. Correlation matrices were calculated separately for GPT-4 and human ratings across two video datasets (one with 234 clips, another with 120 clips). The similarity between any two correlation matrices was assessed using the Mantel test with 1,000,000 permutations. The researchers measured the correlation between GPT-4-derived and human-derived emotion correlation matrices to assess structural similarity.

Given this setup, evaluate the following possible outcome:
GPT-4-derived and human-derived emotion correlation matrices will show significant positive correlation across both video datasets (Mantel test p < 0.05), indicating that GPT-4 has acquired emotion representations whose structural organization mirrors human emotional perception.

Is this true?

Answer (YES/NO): YES